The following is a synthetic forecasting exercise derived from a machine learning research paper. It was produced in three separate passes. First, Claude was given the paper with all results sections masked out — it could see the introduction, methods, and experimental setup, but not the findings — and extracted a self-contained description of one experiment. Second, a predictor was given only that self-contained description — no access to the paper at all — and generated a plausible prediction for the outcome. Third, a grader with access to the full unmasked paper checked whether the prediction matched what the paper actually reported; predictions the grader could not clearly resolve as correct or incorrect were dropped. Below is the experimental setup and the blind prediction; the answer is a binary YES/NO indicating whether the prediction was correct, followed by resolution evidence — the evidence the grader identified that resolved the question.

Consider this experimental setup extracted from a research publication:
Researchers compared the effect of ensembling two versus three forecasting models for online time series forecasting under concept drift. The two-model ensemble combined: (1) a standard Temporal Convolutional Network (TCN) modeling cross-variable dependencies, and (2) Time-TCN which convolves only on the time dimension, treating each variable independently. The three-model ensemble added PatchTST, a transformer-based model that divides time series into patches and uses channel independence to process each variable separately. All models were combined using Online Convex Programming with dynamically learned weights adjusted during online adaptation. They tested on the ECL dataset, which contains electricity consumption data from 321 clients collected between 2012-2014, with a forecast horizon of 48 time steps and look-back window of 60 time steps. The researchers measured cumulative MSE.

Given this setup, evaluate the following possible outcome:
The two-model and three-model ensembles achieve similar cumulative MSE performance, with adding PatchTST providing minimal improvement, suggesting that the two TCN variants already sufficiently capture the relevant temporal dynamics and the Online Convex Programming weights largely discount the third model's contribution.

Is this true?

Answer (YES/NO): NO